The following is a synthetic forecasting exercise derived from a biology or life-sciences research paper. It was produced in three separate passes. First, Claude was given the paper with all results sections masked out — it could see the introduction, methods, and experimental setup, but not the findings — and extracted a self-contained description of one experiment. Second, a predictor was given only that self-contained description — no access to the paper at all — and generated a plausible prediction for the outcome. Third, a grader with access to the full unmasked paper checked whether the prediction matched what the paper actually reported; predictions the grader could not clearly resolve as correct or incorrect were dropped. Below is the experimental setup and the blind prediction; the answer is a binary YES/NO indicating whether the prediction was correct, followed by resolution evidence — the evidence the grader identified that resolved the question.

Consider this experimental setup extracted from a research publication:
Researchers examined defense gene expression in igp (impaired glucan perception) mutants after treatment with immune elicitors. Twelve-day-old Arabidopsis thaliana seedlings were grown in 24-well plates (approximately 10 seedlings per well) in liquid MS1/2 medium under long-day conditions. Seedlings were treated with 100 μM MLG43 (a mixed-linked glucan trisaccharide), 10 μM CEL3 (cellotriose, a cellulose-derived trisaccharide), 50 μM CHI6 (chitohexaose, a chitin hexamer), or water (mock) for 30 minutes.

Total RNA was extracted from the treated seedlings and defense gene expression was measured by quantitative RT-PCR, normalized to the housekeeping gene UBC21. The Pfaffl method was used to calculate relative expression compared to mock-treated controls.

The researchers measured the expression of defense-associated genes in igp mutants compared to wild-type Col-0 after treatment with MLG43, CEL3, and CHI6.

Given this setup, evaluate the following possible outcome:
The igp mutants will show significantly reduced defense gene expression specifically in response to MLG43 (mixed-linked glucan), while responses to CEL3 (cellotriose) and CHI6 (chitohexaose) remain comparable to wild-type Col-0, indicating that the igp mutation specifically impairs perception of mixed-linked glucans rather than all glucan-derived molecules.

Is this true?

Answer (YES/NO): NO